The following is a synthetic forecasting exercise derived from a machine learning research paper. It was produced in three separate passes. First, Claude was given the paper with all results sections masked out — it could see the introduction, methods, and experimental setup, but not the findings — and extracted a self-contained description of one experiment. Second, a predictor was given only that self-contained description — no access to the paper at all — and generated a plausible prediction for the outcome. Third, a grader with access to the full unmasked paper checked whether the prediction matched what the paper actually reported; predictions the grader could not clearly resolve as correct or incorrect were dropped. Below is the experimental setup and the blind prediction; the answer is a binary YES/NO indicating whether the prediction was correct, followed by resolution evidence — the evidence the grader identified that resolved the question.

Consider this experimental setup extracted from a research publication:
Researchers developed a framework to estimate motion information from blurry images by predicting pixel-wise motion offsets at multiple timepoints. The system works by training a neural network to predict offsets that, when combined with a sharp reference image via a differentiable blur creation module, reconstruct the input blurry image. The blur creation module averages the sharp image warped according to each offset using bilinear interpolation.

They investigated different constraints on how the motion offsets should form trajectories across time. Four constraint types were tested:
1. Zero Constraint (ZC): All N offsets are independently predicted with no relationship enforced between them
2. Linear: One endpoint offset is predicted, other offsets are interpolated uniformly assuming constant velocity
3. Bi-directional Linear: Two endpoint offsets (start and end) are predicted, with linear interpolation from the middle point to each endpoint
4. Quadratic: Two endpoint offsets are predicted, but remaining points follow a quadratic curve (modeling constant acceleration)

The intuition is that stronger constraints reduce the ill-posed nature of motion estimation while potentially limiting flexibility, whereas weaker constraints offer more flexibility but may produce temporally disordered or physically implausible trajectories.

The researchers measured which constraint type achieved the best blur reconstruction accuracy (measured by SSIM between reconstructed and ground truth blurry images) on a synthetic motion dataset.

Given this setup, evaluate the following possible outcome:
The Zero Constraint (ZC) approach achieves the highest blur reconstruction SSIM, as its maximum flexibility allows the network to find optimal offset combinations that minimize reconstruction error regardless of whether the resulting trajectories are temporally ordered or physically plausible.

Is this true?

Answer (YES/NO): NO